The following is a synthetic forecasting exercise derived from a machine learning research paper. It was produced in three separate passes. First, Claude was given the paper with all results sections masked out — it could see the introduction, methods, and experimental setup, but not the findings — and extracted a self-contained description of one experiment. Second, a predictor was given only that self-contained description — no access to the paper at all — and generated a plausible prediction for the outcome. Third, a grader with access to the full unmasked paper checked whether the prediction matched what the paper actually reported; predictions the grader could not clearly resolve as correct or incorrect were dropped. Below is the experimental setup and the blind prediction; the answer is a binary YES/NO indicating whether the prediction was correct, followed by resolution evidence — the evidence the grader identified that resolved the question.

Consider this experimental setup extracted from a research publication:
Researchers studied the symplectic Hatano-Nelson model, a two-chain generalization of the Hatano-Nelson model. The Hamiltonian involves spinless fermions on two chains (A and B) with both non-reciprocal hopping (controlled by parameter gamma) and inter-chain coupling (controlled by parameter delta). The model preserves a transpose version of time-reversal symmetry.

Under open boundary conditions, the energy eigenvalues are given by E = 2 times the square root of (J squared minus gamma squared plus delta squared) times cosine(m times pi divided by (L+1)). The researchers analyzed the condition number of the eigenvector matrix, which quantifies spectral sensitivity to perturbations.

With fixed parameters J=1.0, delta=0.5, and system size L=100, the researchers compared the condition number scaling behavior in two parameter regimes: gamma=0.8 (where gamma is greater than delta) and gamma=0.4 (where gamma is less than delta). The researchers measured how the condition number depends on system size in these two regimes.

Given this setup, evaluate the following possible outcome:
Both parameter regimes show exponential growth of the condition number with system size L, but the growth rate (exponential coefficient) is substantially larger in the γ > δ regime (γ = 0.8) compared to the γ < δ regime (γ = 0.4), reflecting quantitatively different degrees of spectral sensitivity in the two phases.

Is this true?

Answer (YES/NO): NO